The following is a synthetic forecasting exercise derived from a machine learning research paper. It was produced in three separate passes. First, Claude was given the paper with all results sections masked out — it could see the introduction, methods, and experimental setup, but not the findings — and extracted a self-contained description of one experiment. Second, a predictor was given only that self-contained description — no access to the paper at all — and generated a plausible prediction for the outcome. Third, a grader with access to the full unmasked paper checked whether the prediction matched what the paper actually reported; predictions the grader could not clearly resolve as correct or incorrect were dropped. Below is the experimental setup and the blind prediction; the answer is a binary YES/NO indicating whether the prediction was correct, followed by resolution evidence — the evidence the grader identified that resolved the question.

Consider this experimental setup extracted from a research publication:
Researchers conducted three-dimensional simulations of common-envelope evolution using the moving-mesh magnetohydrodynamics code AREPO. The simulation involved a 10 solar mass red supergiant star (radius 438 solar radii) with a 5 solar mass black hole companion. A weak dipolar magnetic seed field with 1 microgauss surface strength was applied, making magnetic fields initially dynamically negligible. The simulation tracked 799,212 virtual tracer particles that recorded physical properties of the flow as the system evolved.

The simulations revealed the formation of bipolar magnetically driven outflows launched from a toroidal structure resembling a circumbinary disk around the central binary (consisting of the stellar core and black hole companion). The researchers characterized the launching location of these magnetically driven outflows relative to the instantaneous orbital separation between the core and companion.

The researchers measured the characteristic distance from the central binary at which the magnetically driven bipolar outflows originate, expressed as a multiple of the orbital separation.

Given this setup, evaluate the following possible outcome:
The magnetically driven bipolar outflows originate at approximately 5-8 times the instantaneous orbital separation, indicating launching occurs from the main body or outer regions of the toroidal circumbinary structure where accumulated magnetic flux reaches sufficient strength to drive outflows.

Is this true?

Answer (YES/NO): NO